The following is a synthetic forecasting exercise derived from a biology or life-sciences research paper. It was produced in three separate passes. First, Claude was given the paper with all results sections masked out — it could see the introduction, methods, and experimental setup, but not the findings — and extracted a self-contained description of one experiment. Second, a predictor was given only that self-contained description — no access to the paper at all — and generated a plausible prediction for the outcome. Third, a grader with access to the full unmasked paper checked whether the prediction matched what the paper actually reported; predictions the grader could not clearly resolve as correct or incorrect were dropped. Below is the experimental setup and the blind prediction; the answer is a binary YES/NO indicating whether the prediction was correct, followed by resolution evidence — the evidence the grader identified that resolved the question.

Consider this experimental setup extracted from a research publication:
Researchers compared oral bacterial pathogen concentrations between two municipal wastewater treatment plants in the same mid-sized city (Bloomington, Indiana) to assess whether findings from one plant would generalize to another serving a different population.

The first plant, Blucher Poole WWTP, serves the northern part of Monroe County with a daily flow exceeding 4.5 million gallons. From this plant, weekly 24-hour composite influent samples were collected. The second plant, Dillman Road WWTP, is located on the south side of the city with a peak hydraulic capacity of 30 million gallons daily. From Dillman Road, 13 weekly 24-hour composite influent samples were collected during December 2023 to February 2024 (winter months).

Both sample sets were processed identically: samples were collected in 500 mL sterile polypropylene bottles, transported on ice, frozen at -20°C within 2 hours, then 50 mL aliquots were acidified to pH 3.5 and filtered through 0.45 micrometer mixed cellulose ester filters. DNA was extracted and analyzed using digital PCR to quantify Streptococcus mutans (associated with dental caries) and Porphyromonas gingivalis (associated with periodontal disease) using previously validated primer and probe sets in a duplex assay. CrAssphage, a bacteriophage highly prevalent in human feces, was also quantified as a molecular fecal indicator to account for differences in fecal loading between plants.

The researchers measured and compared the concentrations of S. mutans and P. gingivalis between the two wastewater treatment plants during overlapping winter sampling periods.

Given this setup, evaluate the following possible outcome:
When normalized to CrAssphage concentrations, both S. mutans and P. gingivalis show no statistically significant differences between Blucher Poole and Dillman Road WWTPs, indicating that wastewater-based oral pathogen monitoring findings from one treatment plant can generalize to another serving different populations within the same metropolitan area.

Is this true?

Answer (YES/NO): NO